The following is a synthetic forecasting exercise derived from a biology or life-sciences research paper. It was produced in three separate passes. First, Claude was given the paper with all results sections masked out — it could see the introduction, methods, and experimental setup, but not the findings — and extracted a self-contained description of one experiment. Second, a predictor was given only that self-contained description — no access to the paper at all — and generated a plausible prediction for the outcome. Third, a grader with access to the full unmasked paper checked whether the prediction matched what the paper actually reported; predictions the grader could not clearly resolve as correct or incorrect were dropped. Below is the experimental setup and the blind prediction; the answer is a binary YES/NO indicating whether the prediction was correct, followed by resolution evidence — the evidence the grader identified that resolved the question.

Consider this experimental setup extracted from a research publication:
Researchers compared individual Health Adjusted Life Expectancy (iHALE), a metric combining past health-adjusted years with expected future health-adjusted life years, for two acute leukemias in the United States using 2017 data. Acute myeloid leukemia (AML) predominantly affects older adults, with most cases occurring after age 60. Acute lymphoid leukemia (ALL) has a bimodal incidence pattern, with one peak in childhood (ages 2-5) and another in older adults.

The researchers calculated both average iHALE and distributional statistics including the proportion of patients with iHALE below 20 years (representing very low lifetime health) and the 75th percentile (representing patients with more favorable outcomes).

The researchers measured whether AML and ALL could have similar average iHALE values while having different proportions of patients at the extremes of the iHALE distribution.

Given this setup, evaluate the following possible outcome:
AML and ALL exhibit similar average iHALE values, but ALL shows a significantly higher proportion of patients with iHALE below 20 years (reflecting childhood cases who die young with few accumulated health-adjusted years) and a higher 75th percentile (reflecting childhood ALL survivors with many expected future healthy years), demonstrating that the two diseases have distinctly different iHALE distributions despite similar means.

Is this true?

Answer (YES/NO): YES